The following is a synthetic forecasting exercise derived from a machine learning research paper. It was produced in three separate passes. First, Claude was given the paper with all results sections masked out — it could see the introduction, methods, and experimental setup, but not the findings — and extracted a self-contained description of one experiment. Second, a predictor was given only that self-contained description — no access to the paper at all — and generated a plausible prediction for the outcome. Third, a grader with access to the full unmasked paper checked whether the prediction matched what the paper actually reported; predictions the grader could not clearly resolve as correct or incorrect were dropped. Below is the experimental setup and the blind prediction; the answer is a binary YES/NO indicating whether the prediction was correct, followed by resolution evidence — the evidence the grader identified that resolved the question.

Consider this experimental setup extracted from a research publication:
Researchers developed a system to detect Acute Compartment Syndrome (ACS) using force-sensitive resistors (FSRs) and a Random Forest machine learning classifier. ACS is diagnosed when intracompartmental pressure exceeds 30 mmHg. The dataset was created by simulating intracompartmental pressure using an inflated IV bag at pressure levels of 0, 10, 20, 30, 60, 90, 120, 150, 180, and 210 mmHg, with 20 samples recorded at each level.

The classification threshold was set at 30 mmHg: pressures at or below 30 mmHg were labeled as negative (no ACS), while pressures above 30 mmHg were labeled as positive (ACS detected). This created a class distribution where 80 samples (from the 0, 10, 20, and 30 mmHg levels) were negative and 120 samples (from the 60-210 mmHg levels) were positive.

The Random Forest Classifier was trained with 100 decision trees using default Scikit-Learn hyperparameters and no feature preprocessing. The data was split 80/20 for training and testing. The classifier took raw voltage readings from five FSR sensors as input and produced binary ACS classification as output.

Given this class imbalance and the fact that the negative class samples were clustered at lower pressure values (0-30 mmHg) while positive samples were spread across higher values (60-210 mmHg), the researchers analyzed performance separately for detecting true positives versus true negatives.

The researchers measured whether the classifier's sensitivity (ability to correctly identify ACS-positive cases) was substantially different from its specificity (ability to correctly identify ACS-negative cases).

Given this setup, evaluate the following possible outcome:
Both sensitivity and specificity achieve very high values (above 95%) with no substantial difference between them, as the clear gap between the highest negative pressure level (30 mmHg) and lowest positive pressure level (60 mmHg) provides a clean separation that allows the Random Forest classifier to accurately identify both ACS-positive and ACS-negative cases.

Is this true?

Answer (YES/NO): NO